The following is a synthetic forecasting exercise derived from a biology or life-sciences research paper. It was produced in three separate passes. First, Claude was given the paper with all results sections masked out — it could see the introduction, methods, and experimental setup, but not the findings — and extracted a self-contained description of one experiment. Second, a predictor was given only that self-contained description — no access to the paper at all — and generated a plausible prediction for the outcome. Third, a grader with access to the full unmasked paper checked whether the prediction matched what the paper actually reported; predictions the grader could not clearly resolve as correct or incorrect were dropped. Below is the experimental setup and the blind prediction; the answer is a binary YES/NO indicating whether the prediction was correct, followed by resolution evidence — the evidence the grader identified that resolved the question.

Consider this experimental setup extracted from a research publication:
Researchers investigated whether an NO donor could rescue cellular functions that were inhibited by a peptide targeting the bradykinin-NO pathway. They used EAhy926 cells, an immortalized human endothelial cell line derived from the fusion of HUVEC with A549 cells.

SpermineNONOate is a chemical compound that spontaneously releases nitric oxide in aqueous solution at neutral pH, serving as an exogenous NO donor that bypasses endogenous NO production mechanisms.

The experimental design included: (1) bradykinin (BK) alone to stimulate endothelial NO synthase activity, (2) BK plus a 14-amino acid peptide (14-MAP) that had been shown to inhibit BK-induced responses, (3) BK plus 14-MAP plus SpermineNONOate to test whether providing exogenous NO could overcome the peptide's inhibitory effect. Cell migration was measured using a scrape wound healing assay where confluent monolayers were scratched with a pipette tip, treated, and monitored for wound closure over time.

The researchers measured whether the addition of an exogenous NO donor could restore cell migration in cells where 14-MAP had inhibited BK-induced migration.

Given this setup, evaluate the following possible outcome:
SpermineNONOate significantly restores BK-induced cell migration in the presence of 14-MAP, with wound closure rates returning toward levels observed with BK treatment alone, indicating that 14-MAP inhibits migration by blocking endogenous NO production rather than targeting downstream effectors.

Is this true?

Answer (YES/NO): NO